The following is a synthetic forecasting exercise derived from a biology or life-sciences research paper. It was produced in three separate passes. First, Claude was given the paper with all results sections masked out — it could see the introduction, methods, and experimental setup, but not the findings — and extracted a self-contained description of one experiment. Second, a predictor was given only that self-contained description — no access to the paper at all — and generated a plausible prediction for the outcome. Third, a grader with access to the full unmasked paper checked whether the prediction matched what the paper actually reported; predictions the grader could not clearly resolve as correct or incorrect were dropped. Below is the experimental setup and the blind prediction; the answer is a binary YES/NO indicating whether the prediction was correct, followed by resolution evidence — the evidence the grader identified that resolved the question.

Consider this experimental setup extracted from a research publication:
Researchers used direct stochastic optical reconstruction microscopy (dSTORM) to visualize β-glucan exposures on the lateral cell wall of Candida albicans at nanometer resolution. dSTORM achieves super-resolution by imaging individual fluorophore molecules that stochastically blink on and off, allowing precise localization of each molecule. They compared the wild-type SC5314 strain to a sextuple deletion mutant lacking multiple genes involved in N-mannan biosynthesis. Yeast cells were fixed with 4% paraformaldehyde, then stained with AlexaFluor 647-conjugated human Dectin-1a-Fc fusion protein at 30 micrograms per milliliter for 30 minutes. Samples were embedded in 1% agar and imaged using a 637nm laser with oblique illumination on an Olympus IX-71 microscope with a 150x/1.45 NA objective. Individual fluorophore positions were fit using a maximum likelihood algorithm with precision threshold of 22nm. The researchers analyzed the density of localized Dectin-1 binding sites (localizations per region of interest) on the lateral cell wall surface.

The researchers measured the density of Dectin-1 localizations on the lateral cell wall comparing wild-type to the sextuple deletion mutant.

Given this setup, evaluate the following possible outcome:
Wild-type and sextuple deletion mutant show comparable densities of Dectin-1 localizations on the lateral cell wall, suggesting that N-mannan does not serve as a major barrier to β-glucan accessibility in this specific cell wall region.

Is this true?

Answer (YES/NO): NO